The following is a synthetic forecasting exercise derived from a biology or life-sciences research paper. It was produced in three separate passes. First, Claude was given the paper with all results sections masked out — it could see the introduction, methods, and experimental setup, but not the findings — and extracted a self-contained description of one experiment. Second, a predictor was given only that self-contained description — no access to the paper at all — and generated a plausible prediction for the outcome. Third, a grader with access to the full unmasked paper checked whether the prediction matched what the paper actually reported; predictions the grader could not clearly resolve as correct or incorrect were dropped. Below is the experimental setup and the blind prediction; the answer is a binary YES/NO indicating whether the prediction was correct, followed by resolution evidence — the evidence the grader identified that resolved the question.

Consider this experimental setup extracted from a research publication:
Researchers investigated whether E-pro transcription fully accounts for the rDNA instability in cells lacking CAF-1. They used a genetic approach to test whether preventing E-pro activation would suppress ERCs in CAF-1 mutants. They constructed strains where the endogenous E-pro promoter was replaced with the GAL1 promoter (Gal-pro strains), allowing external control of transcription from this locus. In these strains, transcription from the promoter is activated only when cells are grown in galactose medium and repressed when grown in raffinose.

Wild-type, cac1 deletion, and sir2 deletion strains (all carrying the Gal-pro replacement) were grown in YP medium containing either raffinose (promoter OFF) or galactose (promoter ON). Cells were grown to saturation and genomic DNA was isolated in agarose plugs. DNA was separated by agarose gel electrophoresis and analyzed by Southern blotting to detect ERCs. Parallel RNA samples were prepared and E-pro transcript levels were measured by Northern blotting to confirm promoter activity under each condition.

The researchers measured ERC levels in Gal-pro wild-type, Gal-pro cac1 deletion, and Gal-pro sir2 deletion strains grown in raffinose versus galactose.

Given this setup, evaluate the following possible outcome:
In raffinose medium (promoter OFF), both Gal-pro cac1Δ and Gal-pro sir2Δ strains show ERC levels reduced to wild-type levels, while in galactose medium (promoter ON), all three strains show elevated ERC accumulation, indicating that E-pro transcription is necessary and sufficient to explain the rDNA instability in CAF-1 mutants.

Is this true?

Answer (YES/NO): NO